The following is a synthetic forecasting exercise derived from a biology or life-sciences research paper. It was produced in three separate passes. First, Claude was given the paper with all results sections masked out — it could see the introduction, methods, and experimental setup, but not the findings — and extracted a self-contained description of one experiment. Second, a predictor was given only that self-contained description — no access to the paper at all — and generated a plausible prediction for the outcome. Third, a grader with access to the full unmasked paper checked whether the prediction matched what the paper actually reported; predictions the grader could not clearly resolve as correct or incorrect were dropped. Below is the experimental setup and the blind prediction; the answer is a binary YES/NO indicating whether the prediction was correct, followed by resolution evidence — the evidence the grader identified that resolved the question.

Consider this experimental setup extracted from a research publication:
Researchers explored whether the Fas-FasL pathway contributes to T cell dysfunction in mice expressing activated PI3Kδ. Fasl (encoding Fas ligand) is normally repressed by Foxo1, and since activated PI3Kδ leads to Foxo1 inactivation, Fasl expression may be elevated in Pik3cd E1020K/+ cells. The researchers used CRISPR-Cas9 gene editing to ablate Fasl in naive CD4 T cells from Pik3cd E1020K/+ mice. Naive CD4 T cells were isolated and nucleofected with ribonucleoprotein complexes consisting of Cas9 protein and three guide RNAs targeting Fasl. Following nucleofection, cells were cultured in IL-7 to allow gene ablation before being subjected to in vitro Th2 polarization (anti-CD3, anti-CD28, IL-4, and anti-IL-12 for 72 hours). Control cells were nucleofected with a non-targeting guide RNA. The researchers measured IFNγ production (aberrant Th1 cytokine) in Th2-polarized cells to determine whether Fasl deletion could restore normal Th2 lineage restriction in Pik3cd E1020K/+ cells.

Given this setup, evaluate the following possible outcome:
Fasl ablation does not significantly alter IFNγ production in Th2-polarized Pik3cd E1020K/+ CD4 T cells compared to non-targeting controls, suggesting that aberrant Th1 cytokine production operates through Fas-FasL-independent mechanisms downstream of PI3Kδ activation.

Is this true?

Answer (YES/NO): NO